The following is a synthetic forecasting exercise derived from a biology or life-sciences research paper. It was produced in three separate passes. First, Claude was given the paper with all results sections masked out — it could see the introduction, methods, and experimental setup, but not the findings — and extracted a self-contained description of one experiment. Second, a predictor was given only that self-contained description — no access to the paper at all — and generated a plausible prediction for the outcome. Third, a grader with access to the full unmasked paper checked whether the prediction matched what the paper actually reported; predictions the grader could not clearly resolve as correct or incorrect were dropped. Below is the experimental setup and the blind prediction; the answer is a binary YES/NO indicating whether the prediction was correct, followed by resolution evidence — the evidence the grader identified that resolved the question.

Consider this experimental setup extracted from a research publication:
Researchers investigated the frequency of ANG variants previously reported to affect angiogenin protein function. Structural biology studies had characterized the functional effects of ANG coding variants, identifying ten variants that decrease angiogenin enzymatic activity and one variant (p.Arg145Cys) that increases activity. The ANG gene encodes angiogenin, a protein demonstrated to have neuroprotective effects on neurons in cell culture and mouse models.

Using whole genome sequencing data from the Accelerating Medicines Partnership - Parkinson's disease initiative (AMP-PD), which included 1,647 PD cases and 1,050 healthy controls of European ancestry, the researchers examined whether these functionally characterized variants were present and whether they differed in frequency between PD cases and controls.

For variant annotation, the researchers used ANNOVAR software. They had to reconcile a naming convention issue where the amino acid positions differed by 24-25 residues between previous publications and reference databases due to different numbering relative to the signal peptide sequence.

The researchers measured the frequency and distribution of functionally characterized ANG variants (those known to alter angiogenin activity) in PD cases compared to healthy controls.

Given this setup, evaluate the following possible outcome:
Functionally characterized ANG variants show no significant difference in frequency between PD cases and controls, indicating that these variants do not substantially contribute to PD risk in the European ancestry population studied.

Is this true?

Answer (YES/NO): YES